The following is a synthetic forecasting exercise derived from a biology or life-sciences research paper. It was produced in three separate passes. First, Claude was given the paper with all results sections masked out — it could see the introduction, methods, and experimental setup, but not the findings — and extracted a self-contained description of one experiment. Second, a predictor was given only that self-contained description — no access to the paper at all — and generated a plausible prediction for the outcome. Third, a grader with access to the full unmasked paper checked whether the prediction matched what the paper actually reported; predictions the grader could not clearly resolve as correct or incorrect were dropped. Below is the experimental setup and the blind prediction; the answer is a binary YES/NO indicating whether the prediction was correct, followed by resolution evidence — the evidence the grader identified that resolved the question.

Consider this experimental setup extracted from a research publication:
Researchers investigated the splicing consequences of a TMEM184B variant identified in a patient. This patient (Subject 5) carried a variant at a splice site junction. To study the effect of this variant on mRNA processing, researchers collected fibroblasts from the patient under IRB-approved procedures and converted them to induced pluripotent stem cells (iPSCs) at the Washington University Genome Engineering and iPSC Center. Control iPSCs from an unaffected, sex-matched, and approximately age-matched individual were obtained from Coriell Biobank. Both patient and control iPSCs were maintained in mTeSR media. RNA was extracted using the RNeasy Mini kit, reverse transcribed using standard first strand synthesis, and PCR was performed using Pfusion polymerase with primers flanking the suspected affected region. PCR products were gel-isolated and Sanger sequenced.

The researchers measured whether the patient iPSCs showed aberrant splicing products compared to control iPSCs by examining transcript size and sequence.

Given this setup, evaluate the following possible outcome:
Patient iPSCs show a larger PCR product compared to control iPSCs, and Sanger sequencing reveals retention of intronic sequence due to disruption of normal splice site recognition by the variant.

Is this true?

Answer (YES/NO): NO